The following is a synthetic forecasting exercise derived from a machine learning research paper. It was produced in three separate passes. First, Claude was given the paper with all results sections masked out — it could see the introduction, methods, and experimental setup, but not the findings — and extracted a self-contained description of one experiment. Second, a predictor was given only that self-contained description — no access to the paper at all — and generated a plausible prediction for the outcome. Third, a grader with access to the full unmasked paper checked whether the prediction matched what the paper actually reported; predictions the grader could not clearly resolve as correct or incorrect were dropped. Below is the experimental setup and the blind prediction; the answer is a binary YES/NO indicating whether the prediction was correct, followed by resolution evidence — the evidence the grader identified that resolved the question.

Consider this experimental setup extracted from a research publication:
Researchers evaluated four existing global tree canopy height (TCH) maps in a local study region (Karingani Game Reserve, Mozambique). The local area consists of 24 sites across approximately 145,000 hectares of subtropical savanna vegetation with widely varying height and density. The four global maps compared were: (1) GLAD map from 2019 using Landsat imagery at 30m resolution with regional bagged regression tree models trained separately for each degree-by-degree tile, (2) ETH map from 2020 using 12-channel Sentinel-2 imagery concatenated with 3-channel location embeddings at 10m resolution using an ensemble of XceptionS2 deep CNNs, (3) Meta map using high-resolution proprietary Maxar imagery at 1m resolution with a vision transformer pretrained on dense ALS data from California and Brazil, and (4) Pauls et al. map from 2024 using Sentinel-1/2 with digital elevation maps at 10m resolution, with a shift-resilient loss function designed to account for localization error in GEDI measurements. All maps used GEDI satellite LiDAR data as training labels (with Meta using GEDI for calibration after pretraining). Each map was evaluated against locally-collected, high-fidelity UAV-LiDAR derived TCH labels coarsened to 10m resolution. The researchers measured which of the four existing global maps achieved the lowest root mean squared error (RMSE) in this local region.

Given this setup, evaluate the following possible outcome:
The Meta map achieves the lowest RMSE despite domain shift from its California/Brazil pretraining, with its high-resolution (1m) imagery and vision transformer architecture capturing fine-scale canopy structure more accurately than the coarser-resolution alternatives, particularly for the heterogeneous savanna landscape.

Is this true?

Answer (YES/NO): NO